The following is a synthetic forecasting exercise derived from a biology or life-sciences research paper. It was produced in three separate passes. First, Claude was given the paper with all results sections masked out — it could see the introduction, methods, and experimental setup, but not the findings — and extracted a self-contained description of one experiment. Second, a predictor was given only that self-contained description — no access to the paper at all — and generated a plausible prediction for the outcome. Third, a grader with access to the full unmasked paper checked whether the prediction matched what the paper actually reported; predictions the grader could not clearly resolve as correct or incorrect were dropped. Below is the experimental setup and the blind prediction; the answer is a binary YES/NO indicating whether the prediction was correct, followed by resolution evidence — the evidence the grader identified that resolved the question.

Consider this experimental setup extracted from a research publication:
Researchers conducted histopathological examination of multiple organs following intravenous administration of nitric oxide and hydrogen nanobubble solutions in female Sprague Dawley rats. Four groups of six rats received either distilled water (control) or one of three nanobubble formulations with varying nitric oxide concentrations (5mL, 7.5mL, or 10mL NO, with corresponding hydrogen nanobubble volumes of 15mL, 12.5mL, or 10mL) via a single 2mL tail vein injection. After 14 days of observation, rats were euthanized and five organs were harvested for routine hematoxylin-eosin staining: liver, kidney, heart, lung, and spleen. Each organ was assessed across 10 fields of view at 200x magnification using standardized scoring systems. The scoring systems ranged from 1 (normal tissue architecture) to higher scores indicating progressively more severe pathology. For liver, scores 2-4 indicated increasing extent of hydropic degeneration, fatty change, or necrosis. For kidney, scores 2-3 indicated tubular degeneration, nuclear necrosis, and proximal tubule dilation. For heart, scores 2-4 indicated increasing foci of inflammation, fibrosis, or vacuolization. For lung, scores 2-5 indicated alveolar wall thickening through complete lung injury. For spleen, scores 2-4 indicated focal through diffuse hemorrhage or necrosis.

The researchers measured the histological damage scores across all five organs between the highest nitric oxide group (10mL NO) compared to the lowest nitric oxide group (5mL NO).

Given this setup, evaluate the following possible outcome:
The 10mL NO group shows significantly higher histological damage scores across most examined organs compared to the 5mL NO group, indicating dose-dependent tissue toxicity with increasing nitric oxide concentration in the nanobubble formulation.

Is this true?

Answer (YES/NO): NO